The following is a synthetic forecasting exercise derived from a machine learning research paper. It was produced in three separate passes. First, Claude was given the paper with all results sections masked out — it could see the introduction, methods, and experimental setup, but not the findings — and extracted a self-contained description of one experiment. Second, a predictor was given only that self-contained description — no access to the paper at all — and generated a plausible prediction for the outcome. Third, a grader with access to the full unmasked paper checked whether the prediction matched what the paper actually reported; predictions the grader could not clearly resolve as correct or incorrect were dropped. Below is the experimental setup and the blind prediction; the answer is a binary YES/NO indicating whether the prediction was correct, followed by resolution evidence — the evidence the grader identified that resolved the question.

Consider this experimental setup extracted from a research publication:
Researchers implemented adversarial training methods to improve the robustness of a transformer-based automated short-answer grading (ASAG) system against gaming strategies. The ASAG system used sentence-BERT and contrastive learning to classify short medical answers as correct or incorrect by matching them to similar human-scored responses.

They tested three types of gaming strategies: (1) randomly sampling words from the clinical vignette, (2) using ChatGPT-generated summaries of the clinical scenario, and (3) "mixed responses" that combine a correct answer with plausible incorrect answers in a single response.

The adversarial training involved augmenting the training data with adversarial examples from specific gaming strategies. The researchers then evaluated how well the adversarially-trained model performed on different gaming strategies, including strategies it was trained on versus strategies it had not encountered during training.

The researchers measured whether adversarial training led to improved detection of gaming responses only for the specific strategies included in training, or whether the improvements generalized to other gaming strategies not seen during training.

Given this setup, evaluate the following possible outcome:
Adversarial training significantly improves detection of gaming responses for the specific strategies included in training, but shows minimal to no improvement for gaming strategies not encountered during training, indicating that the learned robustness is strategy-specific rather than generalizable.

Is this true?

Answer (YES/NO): NO